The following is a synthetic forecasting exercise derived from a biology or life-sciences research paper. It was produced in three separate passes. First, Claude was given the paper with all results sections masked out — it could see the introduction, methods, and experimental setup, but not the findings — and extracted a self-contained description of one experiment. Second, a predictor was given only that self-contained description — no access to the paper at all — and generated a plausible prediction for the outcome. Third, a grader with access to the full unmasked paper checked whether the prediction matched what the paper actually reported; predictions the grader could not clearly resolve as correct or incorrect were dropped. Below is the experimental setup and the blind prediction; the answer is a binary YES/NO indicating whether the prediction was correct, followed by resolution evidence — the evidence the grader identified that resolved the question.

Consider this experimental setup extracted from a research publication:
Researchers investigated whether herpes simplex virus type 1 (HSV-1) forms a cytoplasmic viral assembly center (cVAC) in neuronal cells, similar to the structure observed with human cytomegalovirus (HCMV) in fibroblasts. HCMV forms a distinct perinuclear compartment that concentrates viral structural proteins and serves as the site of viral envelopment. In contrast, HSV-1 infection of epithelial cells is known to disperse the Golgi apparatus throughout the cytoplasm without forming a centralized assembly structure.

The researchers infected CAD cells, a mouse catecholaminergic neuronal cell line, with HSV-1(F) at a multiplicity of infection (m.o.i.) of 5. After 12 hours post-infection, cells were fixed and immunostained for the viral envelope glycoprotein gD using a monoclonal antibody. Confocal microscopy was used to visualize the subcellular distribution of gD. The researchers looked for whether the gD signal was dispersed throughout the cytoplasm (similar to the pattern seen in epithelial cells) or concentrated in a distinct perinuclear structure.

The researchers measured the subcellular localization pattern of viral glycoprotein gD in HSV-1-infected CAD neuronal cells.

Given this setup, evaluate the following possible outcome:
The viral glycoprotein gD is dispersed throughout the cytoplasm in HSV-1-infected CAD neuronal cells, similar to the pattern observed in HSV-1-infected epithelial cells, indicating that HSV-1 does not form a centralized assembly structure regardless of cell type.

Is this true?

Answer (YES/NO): NO